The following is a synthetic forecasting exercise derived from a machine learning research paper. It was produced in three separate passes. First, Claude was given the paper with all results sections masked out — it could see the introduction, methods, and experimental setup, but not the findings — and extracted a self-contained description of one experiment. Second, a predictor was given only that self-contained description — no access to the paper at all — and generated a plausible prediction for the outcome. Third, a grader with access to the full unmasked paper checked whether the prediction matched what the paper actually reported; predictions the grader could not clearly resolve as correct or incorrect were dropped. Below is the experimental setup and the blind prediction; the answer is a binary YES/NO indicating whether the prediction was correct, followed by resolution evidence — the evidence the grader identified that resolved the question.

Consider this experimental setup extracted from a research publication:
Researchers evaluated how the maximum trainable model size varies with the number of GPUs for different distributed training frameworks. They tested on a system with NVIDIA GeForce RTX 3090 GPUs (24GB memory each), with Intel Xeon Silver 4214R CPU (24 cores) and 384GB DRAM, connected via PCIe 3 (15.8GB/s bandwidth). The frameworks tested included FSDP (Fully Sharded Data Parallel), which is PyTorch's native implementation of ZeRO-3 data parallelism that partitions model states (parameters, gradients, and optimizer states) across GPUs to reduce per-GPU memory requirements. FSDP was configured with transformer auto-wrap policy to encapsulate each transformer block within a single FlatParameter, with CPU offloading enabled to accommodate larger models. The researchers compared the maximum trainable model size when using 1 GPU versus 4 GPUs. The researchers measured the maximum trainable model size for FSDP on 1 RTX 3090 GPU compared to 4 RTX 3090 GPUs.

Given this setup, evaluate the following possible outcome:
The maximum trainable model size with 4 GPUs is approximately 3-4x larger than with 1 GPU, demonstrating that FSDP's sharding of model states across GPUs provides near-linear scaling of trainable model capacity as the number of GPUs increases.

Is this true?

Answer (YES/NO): NO